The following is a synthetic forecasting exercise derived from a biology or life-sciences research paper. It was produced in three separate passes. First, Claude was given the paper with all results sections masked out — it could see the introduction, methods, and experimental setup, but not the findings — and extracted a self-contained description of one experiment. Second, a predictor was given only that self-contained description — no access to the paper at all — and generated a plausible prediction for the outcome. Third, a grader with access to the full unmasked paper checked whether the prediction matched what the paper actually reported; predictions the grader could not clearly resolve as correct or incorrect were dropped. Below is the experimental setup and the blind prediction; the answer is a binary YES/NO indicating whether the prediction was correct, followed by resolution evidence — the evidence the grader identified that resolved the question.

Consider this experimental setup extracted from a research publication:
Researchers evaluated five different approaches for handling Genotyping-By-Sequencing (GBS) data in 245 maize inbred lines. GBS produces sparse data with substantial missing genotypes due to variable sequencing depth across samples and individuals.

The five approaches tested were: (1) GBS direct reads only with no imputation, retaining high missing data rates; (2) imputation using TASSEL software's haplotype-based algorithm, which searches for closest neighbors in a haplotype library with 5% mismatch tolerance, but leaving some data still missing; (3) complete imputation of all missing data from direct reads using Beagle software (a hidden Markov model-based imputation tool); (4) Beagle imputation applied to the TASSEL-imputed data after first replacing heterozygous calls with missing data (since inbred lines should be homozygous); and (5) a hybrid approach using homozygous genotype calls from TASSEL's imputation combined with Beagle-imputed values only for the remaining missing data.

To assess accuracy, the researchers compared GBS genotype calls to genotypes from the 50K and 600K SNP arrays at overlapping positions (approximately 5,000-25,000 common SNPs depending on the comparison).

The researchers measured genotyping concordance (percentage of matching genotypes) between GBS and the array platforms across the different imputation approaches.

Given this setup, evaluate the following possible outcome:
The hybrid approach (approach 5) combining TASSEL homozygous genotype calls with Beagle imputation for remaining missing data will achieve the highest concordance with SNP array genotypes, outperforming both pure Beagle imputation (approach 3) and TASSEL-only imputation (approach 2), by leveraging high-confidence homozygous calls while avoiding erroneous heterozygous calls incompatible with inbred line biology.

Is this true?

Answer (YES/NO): YES